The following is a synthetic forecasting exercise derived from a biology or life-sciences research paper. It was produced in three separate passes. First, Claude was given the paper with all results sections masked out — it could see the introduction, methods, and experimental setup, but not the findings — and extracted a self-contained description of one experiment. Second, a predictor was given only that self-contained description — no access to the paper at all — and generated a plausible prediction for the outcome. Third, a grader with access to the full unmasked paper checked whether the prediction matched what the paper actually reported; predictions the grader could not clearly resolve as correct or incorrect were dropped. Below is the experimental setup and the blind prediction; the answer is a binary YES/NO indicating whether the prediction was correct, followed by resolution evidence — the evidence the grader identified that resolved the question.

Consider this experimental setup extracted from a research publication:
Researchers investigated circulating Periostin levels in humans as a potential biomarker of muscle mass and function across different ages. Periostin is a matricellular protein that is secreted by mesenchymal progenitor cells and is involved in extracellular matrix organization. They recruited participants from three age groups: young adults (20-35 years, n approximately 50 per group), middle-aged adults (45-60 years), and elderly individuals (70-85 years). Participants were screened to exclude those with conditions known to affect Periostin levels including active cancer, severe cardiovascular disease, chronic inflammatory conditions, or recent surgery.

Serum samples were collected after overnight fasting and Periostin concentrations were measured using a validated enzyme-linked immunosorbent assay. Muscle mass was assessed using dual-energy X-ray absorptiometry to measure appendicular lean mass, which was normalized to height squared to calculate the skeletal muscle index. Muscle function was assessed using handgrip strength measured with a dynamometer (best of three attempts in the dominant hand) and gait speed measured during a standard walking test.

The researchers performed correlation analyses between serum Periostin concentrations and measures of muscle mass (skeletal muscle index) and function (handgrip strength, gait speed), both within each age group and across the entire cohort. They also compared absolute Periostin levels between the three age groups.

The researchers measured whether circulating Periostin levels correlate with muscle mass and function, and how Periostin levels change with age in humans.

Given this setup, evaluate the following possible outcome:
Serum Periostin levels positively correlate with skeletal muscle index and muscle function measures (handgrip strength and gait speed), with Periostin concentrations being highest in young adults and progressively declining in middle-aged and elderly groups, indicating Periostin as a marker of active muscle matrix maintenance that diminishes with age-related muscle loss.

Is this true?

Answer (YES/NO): NO